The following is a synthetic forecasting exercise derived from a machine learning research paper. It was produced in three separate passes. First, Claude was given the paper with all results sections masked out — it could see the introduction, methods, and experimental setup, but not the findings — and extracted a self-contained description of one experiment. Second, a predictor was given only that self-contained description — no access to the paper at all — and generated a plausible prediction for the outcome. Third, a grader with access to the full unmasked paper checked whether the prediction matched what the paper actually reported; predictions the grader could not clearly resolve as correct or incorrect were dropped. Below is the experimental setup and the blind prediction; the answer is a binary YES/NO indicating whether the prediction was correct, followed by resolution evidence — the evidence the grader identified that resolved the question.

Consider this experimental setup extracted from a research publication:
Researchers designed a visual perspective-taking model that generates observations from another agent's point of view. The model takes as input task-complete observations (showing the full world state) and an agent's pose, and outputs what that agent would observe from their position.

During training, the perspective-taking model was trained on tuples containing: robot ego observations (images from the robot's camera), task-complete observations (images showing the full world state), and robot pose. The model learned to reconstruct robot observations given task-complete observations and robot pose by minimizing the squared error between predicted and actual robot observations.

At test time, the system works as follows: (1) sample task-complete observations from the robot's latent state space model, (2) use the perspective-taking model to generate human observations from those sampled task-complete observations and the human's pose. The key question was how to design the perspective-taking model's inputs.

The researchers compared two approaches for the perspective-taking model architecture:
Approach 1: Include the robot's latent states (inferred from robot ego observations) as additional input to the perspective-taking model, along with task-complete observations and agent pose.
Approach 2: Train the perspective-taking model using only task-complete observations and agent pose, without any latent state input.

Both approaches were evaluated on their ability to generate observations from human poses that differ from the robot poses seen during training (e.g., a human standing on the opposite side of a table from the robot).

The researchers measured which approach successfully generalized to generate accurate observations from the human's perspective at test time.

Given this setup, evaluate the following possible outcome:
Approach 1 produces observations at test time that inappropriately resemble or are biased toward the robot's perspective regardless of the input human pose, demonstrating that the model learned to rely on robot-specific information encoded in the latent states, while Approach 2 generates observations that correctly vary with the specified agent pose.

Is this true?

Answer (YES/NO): YES